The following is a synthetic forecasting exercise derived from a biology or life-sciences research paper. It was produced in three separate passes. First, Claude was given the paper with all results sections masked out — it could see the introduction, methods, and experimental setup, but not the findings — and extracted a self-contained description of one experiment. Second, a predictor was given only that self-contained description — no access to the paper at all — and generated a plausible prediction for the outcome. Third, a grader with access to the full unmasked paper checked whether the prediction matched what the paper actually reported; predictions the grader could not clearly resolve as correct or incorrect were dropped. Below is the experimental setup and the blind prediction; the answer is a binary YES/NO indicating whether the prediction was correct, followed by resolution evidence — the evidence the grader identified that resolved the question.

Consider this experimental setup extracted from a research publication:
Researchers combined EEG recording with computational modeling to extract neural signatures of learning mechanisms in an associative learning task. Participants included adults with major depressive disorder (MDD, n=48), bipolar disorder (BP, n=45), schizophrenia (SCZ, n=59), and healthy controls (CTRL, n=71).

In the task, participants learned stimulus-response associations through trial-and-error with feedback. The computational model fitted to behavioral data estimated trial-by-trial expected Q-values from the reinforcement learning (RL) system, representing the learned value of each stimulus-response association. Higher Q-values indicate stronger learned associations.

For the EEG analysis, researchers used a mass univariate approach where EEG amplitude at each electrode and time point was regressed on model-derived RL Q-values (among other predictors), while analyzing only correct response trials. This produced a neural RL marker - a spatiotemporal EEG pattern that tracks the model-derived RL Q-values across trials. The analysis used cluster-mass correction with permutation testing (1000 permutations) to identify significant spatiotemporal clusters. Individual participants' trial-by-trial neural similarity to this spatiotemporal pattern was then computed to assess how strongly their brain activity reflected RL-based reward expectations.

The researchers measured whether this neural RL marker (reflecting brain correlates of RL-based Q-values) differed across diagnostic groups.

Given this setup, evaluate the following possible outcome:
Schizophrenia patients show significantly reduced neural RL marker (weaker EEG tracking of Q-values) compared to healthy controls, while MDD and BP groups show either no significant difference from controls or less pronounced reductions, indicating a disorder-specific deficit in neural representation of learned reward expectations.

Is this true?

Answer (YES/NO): NO